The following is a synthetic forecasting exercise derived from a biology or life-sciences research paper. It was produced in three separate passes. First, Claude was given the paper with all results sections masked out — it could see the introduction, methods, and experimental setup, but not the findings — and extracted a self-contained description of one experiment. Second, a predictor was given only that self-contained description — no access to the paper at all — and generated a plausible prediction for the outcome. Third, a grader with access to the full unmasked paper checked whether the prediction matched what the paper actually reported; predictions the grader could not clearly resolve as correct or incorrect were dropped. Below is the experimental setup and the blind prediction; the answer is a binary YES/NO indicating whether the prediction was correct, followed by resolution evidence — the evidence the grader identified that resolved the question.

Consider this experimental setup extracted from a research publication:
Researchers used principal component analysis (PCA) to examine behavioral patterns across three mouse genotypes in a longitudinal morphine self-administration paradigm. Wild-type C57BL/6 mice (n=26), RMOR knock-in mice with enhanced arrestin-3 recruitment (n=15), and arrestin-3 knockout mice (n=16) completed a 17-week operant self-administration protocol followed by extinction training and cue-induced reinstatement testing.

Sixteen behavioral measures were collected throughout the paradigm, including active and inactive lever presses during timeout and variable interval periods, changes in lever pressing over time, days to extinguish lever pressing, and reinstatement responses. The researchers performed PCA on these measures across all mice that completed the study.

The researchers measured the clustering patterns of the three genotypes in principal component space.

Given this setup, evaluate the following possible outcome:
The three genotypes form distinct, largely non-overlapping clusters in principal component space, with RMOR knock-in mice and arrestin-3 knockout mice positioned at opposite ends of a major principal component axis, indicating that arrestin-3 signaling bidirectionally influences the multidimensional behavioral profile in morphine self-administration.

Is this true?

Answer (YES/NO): NO